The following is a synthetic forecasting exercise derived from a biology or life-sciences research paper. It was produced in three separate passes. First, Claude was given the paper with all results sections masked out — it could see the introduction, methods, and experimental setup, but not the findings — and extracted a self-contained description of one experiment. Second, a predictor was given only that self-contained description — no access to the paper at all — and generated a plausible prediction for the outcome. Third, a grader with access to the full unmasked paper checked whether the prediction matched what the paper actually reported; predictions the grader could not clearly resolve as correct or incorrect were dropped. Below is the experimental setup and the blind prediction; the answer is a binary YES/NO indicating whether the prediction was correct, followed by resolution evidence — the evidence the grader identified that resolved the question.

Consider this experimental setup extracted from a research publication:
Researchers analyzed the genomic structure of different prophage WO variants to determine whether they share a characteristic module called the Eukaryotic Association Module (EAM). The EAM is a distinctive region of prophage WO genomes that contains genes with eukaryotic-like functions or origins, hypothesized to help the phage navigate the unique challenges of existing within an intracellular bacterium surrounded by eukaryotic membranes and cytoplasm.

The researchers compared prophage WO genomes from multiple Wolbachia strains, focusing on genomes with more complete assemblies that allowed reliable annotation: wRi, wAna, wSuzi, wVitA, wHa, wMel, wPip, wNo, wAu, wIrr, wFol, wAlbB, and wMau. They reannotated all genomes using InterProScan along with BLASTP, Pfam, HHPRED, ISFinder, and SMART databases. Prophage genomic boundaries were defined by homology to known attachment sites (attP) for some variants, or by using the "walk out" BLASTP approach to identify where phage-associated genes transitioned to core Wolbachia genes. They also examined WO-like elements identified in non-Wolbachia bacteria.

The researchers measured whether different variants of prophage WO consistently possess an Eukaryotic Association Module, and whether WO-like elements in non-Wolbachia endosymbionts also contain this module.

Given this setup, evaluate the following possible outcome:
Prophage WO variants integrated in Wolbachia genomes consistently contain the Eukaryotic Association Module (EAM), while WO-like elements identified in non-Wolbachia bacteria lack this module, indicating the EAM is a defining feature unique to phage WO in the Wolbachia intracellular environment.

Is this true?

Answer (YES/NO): NO